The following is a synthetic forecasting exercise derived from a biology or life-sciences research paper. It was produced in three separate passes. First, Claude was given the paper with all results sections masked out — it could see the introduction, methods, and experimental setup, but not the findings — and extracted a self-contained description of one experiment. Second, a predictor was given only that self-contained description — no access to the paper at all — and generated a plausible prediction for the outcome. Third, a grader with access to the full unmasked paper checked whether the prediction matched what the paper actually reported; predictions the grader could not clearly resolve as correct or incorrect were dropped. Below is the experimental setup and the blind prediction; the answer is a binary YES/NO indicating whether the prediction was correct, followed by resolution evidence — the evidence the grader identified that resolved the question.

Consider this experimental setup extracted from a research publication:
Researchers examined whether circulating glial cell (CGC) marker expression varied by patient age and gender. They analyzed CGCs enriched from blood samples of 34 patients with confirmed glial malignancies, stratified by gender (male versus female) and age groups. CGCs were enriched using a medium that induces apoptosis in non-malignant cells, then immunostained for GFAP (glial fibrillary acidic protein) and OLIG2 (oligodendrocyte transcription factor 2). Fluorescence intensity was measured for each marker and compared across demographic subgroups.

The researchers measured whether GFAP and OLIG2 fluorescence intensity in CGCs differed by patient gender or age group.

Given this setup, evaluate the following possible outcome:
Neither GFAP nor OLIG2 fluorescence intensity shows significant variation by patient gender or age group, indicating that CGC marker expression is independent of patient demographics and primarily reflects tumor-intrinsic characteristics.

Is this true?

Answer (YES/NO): YES